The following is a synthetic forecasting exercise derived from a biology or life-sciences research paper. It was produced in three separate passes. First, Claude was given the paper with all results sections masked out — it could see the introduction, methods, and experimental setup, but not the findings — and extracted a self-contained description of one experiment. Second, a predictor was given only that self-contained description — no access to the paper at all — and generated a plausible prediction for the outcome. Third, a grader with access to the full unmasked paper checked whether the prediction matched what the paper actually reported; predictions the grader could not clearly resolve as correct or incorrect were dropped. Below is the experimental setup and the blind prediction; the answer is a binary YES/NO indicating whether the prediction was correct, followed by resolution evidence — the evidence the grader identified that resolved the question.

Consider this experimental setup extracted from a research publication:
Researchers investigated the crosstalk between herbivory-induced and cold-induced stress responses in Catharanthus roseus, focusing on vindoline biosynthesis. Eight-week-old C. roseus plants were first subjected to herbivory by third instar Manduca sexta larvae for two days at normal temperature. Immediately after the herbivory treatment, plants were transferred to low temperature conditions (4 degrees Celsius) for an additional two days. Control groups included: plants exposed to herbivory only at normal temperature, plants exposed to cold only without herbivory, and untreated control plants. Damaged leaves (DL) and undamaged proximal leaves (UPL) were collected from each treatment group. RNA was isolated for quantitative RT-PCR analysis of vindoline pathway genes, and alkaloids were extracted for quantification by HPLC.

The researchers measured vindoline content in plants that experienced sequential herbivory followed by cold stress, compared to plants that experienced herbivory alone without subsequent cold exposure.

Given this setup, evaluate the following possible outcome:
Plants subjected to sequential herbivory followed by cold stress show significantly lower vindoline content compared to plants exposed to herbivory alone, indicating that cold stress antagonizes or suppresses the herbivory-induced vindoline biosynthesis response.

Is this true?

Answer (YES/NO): YES